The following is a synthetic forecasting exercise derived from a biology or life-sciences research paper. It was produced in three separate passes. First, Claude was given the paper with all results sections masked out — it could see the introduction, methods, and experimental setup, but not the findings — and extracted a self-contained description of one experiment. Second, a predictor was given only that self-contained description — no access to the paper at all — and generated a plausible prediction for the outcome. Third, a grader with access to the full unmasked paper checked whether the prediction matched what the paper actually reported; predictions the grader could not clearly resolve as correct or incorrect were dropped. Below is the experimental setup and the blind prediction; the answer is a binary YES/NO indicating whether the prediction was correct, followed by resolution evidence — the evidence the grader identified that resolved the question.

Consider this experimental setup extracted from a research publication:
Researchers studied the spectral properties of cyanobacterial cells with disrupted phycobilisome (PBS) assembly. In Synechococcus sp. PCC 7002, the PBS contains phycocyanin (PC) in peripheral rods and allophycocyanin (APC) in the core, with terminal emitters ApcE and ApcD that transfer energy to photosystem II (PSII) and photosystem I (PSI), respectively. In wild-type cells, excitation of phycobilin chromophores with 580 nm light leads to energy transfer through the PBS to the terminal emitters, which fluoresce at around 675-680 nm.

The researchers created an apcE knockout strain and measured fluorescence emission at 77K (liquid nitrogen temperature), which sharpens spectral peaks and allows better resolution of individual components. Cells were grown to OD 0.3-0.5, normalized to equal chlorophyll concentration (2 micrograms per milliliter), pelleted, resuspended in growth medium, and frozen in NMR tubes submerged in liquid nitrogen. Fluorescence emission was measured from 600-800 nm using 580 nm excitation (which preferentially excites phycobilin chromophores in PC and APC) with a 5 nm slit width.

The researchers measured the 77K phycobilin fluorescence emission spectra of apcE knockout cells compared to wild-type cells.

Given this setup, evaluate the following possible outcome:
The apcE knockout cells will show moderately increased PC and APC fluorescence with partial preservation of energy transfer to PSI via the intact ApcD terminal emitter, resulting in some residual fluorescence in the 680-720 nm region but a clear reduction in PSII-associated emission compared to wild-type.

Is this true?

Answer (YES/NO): NO